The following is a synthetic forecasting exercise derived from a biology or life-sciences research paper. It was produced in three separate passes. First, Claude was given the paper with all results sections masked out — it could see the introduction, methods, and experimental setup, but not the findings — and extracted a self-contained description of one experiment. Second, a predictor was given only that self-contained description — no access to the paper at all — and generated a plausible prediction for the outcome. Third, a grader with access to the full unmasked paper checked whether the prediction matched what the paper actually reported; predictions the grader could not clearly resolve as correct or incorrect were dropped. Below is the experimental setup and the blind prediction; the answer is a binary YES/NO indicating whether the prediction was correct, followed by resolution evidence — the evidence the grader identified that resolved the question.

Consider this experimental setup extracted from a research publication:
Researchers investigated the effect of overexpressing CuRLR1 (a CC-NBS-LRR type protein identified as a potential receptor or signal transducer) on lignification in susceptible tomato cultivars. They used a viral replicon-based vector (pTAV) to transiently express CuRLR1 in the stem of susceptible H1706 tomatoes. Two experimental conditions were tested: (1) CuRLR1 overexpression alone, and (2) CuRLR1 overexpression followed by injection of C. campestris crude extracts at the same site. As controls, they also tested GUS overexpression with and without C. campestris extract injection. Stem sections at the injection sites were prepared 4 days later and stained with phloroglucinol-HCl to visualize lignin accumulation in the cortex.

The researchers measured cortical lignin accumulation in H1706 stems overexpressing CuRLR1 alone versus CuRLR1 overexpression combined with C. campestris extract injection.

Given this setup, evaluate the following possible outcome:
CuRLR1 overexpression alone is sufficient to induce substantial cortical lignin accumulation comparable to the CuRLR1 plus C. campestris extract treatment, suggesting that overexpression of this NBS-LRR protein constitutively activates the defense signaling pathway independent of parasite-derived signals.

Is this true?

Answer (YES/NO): NO